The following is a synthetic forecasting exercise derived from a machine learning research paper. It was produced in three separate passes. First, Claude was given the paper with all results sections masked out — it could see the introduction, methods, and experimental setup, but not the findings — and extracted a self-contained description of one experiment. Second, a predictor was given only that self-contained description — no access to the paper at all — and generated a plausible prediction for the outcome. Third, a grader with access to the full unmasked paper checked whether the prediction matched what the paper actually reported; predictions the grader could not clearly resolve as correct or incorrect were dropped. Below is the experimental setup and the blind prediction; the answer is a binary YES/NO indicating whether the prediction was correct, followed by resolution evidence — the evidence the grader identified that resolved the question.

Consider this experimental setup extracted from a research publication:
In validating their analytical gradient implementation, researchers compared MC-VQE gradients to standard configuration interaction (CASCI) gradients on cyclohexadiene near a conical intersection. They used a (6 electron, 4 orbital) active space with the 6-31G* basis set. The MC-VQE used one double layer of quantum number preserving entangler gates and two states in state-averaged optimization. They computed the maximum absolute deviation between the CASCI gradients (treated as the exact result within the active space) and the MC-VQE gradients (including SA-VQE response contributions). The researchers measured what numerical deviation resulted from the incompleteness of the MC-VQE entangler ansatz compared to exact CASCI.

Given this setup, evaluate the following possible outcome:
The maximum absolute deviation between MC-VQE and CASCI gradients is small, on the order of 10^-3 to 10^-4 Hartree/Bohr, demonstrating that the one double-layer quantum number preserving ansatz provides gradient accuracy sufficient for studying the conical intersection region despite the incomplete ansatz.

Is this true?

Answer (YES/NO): NO